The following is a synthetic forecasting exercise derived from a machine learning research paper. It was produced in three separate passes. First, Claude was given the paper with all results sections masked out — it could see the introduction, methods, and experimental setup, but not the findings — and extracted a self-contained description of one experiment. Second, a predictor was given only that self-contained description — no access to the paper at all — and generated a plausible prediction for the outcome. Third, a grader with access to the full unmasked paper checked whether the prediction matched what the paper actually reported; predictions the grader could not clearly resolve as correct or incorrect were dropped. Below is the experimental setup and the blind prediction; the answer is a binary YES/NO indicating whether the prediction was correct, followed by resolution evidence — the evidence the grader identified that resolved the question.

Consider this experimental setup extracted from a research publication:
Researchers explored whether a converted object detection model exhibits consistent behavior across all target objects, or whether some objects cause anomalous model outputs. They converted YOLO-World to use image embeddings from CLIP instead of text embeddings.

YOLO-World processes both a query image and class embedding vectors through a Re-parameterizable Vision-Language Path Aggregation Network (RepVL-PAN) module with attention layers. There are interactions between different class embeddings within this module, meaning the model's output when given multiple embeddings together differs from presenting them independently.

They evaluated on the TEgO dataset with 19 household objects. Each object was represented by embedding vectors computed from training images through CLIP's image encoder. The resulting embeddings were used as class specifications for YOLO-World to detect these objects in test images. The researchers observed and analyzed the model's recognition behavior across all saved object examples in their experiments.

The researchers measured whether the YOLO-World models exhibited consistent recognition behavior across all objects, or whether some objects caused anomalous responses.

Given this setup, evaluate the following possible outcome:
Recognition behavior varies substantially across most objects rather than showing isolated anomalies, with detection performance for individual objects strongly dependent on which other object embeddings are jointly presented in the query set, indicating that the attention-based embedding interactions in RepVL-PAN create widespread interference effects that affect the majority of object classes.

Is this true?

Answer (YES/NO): NO